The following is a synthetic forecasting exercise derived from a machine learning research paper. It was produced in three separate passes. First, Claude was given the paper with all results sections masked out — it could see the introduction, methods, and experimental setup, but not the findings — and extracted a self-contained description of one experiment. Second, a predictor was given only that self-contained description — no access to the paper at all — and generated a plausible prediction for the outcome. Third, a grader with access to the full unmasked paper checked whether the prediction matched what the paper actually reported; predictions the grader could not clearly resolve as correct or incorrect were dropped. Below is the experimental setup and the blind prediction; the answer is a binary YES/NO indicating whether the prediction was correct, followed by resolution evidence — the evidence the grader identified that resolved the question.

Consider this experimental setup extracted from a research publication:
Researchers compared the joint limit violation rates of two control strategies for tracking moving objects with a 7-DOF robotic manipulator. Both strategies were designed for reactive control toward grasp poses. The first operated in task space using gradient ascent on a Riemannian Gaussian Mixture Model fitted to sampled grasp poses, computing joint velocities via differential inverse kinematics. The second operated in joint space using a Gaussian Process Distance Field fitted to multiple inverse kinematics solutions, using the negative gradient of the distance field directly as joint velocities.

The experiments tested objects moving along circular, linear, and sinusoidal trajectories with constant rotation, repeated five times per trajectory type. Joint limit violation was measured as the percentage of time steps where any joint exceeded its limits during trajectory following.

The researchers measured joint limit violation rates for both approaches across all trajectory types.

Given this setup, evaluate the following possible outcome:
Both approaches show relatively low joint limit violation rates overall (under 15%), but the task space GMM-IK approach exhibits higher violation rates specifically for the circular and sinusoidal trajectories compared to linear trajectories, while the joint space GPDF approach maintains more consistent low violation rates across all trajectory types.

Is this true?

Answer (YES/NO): NO